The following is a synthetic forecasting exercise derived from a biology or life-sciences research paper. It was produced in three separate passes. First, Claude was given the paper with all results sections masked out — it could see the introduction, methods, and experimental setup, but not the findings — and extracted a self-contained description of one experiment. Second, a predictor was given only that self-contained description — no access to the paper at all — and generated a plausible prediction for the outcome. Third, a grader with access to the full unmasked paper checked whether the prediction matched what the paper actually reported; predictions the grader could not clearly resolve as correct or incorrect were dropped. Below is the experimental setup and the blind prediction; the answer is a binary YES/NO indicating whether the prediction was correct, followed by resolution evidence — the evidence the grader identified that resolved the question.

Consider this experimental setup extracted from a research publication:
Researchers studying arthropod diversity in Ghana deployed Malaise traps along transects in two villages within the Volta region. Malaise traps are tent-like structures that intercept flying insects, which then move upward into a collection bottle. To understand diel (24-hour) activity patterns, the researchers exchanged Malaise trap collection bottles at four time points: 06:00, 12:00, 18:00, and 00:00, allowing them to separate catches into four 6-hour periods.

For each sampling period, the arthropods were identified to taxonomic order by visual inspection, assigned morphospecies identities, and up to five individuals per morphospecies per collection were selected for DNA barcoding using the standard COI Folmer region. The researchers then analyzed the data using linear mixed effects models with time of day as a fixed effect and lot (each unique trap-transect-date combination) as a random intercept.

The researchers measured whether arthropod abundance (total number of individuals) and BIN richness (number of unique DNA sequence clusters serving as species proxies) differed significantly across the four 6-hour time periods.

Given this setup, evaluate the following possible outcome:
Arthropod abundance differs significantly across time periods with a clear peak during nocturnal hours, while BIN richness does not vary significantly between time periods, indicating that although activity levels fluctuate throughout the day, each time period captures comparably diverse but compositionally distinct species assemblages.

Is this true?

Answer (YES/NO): NO